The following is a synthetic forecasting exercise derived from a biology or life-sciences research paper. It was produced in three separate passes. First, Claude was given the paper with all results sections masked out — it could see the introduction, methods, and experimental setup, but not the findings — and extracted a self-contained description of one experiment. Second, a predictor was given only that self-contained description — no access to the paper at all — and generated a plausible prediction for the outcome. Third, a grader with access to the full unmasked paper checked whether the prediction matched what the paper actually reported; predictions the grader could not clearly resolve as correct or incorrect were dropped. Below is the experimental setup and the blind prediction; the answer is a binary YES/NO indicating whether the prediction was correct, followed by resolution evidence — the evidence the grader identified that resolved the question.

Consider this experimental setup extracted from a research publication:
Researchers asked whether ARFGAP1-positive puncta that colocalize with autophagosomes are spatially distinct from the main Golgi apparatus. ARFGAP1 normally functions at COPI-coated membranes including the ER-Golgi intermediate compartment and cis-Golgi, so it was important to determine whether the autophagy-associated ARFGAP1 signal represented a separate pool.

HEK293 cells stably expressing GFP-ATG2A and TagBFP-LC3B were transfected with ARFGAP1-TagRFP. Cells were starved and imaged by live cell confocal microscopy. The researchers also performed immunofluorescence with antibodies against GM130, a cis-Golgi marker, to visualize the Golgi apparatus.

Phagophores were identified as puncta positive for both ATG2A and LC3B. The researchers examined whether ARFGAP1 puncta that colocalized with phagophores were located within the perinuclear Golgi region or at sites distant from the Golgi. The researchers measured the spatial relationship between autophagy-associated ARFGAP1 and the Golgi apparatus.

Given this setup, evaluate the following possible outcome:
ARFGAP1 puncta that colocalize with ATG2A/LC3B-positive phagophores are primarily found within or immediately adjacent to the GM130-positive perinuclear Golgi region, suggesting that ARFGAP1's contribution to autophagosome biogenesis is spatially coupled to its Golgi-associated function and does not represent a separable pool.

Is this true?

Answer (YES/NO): NO